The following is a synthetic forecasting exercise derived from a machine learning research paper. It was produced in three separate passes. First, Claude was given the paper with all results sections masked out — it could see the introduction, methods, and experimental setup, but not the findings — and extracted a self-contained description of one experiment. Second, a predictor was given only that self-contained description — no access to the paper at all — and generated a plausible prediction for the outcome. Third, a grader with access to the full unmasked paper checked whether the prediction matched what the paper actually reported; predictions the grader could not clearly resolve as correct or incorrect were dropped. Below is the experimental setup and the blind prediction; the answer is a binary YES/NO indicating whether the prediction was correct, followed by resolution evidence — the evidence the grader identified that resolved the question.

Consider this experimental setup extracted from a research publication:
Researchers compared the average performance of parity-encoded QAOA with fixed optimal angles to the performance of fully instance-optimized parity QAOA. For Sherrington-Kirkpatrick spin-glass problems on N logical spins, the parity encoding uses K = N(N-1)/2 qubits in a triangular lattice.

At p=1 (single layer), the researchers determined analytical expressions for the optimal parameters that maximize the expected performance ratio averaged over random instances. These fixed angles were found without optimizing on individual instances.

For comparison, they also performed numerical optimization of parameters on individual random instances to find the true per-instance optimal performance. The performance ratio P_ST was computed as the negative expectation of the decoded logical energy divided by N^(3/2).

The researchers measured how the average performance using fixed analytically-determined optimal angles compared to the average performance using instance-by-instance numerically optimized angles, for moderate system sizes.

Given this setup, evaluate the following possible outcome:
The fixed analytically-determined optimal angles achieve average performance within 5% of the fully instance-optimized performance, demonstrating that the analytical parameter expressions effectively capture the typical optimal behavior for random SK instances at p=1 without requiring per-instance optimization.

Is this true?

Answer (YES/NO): YES